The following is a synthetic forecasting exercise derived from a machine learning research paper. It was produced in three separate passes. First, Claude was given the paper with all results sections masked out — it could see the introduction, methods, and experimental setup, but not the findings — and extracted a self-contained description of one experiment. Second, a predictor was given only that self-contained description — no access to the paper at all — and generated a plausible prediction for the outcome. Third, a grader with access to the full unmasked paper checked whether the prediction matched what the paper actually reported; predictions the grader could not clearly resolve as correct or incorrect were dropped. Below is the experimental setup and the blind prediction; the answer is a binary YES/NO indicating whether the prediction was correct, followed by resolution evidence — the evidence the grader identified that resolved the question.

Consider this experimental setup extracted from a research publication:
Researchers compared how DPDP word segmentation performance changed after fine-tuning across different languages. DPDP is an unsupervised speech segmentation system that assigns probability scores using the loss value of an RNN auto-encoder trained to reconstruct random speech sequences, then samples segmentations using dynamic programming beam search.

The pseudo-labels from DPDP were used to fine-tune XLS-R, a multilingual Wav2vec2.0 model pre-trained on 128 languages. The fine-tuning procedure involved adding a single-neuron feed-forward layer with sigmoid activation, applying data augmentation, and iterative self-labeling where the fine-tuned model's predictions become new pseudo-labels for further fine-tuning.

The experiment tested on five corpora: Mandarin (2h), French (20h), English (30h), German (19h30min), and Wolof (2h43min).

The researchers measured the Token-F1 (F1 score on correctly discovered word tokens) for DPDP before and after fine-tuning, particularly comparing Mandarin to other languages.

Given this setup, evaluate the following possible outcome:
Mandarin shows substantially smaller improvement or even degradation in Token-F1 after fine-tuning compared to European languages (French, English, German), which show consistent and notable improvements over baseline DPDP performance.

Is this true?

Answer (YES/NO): YES